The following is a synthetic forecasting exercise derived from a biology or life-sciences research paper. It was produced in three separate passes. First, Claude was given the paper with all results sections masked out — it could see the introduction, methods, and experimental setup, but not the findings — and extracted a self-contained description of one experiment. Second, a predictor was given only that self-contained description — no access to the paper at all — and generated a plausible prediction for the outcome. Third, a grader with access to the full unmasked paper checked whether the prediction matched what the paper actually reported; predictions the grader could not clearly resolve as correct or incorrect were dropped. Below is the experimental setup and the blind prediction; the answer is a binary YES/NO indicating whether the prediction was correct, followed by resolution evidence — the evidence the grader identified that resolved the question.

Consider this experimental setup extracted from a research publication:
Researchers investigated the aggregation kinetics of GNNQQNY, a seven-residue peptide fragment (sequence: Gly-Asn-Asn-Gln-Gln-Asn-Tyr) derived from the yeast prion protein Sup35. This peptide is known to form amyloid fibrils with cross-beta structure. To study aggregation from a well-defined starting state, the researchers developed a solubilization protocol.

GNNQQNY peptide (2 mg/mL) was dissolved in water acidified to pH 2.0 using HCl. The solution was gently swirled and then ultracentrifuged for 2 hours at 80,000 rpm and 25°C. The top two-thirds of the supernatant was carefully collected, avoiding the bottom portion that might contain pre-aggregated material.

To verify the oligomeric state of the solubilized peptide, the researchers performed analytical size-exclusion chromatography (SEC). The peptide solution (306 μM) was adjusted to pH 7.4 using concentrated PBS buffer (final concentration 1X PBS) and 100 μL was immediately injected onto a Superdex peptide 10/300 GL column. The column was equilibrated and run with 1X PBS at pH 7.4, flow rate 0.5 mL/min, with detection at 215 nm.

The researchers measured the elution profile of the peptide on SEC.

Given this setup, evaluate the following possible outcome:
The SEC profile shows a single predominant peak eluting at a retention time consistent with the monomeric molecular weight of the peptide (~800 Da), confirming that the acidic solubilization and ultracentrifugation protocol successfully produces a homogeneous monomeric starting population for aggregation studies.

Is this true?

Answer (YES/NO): YES